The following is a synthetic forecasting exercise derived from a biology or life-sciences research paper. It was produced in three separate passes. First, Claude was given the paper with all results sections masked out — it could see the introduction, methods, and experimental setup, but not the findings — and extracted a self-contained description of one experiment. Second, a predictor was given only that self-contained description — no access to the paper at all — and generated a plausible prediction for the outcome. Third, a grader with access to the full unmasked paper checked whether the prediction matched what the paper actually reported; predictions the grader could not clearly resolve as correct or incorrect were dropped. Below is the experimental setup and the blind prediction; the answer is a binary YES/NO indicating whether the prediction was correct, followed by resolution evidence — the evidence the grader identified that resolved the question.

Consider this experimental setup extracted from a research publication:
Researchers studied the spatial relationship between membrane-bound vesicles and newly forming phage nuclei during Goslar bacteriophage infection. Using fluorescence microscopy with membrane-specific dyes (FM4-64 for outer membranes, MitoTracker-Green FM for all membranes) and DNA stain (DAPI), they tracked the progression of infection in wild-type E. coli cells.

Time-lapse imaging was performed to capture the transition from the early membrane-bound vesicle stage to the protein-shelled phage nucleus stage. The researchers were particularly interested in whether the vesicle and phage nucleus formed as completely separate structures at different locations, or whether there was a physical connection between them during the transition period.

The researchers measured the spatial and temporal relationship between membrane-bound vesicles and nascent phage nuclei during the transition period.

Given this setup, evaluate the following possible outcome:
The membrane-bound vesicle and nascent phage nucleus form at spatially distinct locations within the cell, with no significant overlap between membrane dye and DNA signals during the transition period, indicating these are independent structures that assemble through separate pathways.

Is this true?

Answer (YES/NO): NO